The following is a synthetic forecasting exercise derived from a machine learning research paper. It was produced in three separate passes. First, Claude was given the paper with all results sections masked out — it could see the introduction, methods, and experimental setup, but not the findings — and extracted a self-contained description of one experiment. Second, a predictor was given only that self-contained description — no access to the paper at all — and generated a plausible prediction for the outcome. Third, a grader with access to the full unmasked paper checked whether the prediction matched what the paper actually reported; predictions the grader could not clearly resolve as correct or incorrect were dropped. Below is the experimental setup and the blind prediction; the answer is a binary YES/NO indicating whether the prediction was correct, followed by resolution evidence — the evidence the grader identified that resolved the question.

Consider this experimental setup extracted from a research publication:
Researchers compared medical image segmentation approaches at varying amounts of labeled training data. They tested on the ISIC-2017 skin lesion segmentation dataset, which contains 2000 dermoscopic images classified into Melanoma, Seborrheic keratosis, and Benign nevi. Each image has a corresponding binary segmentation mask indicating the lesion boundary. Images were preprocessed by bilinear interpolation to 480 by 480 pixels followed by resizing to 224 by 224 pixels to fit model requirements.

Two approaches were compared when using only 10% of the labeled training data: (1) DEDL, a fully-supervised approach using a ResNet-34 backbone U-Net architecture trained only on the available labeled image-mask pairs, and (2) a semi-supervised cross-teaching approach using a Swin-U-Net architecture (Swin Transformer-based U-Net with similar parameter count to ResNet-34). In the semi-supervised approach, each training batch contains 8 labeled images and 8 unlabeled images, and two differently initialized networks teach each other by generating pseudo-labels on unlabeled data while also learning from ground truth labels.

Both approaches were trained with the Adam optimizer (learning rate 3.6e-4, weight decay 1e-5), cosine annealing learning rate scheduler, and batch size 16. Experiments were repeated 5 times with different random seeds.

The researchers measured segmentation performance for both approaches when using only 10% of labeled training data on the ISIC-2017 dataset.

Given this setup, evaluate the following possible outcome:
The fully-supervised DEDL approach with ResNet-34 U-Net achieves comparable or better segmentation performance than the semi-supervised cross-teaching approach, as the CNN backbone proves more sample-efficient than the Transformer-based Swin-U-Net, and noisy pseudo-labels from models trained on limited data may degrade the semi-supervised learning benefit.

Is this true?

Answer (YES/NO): YES